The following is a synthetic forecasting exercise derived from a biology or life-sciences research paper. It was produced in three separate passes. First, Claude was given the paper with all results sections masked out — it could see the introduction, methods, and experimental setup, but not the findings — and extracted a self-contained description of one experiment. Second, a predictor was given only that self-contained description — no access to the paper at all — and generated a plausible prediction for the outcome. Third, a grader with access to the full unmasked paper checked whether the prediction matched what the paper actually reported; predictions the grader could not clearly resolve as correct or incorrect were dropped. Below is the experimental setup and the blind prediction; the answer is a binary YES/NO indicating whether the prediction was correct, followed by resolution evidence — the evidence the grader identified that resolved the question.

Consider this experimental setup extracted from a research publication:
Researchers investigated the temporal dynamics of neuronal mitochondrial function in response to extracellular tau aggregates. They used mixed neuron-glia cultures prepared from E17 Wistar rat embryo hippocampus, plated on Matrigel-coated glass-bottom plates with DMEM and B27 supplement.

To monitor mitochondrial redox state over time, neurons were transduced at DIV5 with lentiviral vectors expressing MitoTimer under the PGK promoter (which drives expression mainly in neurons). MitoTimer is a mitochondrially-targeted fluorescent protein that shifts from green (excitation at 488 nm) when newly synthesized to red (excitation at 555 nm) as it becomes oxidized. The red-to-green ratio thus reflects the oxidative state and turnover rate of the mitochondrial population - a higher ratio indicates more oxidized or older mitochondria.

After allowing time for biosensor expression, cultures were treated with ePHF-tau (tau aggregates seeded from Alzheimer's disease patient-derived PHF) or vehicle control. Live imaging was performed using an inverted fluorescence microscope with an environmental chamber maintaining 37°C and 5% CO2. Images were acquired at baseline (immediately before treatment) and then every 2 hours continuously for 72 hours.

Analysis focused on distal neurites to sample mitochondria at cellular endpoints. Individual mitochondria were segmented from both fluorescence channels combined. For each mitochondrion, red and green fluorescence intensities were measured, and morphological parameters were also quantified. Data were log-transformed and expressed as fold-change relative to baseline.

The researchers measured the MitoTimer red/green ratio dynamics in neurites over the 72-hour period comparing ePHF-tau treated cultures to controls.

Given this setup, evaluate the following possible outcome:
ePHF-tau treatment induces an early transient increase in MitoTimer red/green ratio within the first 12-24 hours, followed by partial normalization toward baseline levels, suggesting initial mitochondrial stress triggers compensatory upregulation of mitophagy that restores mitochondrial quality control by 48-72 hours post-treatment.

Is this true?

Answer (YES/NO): NO